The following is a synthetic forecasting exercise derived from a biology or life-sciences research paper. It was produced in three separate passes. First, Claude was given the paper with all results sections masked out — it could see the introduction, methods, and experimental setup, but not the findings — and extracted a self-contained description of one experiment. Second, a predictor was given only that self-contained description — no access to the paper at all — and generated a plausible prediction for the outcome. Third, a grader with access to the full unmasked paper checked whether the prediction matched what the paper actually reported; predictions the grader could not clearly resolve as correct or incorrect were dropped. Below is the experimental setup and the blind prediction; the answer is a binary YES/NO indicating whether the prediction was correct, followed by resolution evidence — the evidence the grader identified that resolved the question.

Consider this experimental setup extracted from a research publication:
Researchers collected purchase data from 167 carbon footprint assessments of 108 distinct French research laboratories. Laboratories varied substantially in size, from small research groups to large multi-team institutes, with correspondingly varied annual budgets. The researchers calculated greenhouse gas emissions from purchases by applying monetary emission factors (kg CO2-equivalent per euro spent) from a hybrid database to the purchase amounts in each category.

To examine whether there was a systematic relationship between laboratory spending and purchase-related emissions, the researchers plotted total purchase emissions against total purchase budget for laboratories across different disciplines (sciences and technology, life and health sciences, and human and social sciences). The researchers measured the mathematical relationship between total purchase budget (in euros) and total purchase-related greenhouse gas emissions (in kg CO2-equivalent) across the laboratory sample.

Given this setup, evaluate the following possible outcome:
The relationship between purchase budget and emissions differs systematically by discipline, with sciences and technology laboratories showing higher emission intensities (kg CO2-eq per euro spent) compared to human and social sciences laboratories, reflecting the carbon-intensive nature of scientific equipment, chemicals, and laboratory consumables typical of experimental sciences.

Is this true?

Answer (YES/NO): YES